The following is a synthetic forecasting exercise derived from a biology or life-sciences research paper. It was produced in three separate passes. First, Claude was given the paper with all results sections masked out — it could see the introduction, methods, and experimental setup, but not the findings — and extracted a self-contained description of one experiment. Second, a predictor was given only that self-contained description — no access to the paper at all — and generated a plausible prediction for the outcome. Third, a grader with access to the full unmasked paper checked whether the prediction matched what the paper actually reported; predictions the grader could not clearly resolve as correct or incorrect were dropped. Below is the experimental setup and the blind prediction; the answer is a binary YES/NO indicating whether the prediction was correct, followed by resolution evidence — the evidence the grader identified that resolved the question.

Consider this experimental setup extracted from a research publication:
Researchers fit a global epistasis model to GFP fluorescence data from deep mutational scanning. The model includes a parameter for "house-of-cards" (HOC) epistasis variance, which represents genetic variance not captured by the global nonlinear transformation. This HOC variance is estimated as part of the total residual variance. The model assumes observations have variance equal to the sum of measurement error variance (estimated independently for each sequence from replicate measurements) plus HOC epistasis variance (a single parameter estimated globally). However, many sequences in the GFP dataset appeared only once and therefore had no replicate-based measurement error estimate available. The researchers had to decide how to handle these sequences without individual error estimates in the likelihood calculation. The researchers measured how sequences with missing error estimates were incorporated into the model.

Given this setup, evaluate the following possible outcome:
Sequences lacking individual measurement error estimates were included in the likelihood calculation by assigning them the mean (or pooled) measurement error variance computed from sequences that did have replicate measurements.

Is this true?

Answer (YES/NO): NO